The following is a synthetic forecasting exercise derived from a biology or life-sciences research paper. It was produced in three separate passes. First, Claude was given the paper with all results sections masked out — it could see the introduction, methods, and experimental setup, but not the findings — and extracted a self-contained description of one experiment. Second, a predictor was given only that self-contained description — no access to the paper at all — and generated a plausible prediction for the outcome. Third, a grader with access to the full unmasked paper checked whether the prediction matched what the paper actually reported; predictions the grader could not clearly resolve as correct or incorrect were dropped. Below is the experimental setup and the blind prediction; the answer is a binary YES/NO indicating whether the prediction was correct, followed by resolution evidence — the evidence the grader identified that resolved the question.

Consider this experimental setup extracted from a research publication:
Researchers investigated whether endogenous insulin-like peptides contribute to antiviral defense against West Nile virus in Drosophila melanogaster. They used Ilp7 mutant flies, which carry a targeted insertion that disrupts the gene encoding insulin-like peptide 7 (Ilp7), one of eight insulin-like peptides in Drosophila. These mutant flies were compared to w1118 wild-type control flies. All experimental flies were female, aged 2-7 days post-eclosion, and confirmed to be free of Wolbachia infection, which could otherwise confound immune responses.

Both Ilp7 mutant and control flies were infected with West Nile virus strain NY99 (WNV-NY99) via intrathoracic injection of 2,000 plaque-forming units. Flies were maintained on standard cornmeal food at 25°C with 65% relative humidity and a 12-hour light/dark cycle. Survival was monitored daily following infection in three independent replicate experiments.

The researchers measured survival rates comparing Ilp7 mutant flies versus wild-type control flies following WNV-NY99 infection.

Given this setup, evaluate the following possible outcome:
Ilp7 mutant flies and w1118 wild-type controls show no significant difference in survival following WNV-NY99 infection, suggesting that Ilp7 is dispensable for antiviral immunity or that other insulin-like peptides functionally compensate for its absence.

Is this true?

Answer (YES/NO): NO